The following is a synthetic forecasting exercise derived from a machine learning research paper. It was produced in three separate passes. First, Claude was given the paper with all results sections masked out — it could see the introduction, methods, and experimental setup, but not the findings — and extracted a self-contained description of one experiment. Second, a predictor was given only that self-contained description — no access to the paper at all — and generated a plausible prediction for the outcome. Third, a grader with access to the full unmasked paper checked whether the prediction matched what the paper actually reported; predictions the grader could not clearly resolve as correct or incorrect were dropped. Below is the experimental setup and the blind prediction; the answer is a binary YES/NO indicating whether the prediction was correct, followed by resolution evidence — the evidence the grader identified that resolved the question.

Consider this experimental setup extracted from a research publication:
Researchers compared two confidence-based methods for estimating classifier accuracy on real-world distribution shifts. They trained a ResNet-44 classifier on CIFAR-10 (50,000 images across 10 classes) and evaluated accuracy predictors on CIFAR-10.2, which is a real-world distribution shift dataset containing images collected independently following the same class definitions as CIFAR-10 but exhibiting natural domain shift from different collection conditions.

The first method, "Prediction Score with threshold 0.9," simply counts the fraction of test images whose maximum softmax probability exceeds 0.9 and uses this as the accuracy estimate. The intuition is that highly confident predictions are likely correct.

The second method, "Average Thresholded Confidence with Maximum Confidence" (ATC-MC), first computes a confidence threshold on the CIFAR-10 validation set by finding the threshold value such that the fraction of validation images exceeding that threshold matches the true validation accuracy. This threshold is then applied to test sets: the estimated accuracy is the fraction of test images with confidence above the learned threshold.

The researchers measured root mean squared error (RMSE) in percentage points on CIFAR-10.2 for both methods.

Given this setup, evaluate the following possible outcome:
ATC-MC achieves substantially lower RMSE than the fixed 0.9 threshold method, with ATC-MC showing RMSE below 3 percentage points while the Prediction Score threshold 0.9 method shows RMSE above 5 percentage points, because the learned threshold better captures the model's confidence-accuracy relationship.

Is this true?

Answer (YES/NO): NO